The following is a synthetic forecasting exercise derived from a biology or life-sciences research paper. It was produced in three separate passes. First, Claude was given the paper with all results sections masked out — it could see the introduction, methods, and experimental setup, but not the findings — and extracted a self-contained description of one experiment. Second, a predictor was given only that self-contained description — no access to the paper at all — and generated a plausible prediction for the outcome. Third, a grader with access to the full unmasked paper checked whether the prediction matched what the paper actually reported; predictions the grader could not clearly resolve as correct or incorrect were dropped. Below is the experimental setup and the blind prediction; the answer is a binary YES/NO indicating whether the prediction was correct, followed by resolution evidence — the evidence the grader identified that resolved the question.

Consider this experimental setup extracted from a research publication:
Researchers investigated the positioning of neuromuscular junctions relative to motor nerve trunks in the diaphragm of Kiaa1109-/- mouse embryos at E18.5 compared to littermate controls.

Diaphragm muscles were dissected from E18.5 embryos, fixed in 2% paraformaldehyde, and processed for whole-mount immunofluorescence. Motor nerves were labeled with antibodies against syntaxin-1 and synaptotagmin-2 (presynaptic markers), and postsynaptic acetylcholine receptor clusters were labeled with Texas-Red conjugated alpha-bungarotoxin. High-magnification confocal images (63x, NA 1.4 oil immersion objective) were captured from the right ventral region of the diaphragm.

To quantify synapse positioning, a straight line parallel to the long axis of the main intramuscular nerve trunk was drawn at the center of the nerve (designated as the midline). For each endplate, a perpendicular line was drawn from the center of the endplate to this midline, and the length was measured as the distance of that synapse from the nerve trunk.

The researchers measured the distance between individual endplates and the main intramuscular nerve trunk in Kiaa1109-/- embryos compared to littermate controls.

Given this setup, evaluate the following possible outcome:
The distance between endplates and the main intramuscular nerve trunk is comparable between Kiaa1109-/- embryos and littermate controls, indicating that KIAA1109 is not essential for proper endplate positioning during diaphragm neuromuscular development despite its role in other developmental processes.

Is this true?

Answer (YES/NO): NO